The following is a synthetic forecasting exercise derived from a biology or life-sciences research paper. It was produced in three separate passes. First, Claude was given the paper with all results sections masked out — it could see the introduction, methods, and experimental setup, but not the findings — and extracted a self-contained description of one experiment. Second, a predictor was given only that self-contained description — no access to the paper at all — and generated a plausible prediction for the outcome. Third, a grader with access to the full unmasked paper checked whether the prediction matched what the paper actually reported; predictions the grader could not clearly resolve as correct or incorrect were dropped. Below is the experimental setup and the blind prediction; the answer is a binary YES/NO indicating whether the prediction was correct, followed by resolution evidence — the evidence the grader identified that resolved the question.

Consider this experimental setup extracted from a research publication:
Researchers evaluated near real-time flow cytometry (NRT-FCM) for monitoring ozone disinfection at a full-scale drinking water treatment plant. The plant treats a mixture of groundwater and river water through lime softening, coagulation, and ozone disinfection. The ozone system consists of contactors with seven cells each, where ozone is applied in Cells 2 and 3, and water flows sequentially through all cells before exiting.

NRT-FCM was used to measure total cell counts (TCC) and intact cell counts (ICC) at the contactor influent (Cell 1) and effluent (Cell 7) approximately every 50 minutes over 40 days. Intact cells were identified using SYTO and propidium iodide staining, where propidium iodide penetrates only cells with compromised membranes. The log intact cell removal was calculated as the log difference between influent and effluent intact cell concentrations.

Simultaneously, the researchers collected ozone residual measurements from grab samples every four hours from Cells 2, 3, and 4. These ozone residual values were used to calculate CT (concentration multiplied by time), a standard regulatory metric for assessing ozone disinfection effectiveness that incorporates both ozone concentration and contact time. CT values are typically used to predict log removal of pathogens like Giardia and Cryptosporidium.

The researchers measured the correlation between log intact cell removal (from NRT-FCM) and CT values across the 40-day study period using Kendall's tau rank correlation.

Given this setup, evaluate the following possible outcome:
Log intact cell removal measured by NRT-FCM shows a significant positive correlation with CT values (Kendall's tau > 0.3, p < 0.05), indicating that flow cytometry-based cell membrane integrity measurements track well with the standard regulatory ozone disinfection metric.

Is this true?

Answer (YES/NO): NO